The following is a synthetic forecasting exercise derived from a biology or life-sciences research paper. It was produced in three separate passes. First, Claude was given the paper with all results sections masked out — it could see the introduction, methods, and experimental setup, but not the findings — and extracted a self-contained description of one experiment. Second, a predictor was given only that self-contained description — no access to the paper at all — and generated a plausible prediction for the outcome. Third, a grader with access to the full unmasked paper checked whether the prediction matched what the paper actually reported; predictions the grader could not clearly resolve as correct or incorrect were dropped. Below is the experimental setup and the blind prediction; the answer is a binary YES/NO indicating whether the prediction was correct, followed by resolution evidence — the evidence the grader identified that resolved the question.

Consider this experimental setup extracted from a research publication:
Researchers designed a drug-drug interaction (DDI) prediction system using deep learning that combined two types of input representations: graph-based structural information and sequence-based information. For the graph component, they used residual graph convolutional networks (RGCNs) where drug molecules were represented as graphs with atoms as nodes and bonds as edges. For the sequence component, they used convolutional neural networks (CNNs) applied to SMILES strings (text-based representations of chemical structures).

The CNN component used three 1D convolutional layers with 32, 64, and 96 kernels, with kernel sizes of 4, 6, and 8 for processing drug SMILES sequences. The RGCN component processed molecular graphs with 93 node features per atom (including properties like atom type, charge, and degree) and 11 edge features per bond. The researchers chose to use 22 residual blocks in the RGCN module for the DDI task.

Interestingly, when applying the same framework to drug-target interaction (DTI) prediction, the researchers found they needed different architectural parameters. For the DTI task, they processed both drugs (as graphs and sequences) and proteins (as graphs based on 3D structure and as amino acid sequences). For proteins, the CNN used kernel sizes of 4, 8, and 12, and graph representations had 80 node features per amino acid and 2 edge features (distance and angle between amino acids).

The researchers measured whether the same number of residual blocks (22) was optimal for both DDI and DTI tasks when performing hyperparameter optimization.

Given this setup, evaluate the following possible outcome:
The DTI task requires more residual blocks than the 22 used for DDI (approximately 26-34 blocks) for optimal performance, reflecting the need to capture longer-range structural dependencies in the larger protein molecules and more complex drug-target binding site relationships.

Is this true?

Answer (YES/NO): NO